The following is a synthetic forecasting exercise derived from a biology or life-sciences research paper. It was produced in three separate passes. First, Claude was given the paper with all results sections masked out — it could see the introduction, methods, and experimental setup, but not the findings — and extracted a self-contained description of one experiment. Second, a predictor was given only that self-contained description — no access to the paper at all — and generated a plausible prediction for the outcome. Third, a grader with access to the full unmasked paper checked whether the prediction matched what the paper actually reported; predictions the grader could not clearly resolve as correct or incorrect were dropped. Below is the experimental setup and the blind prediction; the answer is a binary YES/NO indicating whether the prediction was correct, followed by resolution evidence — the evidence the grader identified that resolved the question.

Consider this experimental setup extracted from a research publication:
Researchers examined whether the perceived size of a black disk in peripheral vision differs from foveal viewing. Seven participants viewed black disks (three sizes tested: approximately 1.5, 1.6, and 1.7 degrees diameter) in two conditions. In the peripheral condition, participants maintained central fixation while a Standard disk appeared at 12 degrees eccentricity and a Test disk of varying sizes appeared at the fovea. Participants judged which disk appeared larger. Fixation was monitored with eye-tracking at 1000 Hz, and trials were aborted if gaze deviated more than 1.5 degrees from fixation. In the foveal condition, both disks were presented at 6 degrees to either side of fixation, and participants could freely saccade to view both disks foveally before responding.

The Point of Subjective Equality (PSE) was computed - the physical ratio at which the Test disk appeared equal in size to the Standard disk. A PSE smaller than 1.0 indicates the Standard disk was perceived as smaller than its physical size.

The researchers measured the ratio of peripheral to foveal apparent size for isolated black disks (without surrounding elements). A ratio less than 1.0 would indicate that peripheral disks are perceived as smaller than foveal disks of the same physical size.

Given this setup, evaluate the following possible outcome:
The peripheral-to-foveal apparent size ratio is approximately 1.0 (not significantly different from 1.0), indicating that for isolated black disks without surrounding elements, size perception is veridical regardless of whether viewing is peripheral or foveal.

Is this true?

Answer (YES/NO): NO